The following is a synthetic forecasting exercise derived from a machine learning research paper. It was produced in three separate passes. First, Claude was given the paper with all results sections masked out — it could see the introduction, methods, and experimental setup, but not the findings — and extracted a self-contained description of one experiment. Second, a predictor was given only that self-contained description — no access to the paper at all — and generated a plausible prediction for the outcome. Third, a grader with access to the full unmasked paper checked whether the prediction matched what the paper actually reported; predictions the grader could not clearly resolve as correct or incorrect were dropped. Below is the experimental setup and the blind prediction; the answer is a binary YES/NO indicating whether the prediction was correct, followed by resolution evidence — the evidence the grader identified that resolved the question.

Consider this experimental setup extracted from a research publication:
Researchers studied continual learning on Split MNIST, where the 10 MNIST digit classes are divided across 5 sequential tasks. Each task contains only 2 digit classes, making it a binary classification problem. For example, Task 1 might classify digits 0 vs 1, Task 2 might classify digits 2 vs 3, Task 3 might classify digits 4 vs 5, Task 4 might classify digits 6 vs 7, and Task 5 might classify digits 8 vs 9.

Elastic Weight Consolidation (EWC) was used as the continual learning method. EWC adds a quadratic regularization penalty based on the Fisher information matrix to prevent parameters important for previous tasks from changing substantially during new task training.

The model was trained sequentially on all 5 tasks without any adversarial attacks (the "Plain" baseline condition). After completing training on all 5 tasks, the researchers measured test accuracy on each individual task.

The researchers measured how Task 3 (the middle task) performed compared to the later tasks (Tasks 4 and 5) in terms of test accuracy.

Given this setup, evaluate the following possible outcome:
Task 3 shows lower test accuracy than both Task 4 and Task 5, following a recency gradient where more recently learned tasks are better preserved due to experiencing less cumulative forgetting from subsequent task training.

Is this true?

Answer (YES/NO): NO